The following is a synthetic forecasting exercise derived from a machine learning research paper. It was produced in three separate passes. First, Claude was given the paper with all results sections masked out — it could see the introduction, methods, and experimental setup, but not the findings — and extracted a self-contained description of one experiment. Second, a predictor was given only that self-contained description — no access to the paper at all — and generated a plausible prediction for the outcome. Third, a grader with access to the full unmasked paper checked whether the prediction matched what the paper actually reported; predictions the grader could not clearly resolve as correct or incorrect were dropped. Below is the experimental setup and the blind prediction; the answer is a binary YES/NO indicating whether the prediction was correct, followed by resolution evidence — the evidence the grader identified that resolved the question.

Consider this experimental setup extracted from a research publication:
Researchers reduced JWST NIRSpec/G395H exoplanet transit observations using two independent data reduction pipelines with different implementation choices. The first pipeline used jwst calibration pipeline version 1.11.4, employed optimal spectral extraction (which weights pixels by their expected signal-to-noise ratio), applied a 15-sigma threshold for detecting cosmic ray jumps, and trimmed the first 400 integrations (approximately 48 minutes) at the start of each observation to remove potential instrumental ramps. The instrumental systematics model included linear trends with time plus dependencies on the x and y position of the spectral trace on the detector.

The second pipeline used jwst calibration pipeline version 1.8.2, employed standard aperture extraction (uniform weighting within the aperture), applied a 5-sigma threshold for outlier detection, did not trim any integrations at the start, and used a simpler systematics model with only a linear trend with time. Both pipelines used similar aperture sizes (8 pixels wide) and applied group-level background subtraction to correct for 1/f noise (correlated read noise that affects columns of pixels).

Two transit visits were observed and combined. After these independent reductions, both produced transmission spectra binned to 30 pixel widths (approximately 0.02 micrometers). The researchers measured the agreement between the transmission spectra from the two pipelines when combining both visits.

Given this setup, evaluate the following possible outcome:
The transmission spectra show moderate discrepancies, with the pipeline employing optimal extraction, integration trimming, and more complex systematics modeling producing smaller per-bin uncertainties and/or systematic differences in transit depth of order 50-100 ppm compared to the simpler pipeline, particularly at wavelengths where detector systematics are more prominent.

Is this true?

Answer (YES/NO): NO